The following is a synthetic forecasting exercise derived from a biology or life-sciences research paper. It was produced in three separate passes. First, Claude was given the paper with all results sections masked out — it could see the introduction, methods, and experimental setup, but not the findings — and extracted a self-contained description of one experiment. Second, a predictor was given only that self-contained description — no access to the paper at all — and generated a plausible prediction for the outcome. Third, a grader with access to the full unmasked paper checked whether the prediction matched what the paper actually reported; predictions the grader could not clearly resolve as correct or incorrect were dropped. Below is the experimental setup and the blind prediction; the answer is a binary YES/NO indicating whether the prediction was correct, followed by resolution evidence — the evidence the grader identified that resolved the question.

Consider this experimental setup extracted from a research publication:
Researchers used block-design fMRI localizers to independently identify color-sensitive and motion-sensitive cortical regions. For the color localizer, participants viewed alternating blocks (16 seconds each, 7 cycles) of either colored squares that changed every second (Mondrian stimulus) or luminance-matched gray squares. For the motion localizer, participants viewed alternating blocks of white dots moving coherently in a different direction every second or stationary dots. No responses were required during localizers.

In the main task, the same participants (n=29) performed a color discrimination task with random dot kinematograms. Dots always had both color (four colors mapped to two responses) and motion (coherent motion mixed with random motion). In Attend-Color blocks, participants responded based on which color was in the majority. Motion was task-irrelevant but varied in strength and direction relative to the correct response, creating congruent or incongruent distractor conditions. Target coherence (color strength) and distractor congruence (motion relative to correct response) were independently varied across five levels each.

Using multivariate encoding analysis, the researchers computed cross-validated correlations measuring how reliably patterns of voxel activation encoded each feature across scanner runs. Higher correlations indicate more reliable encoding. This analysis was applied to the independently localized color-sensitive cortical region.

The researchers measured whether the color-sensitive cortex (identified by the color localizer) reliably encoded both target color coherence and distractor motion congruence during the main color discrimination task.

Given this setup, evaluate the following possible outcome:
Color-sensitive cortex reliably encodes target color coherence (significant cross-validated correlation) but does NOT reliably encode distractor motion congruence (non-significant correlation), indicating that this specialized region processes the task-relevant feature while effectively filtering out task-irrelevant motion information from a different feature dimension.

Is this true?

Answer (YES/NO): NO